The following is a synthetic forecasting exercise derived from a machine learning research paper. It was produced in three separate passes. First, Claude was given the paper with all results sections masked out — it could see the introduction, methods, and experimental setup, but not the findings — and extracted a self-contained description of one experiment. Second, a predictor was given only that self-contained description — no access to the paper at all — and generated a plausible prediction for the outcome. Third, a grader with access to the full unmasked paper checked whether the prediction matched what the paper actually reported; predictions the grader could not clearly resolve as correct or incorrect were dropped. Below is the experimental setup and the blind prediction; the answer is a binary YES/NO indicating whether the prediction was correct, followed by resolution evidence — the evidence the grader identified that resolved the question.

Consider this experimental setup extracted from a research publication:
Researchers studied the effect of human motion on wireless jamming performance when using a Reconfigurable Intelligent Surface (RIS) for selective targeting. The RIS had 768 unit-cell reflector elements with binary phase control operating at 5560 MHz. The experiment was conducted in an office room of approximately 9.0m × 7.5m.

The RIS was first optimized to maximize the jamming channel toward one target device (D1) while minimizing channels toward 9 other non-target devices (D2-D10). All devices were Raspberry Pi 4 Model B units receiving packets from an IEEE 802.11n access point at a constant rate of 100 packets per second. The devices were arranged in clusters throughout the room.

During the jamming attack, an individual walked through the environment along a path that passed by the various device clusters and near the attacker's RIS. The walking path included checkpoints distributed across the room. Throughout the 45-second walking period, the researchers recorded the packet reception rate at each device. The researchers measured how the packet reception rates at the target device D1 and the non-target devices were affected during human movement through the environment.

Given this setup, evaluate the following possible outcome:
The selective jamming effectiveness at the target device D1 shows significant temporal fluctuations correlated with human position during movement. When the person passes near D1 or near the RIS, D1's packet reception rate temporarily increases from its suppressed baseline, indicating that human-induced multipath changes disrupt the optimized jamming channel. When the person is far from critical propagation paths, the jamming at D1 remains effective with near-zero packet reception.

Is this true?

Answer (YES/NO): NO